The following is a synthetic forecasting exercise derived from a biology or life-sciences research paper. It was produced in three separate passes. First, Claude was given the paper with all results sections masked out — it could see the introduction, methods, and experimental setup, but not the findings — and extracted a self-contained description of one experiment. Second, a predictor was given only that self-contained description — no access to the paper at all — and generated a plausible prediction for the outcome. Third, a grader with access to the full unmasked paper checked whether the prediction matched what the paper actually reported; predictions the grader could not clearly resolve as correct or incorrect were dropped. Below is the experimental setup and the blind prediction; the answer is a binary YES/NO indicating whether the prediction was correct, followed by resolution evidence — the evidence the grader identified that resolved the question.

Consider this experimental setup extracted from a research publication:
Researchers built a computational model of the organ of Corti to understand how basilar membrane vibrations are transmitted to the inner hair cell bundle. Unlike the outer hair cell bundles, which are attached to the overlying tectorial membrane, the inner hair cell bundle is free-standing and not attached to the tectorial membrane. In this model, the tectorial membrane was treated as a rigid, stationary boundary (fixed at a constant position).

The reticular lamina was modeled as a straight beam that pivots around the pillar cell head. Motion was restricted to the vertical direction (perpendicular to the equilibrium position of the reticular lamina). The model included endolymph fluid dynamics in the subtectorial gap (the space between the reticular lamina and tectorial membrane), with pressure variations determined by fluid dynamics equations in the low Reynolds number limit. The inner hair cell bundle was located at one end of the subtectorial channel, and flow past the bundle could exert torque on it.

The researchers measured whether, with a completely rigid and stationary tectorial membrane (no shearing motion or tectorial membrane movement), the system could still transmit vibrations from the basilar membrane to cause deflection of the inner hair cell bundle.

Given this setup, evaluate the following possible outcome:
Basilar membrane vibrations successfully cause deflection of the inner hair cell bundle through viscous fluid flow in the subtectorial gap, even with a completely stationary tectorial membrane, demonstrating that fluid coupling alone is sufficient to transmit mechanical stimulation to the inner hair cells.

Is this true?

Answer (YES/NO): YES